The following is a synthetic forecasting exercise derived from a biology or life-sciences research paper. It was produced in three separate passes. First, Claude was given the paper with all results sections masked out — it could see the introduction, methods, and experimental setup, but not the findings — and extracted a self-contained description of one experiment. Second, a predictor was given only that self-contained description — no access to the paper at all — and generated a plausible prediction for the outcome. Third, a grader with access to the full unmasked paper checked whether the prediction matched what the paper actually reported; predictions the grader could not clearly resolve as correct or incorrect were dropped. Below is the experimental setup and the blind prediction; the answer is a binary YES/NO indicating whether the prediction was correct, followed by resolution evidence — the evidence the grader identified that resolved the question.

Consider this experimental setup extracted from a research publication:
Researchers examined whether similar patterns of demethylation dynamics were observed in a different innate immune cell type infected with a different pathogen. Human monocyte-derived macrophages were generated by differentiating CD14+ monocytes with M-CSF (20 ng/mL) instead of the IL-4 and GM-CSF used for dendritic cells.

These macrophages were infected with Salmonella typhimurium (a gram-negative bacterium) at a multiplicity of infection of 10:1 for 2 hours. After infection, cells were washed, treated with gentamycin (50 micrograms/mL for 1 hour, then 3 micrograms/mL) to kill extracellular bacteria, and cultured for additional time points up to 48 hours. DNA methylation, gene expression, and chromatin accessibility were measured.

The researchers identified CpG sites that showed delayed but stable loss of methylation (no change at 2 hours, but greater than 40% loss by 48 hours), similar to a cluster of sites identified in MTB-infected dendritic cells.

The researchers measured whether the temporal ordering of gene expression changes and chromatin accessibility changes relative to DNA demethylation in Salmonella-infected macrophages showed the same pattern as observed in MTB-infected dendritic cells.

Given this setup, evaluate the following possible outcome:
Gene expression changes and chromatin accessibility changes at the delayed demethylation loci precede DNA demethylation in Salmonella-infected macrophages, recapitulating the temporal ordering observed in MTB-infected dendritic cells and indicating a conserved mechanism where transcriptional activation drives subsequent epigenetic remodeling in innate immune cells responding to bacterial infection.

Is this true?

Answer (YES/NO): YES